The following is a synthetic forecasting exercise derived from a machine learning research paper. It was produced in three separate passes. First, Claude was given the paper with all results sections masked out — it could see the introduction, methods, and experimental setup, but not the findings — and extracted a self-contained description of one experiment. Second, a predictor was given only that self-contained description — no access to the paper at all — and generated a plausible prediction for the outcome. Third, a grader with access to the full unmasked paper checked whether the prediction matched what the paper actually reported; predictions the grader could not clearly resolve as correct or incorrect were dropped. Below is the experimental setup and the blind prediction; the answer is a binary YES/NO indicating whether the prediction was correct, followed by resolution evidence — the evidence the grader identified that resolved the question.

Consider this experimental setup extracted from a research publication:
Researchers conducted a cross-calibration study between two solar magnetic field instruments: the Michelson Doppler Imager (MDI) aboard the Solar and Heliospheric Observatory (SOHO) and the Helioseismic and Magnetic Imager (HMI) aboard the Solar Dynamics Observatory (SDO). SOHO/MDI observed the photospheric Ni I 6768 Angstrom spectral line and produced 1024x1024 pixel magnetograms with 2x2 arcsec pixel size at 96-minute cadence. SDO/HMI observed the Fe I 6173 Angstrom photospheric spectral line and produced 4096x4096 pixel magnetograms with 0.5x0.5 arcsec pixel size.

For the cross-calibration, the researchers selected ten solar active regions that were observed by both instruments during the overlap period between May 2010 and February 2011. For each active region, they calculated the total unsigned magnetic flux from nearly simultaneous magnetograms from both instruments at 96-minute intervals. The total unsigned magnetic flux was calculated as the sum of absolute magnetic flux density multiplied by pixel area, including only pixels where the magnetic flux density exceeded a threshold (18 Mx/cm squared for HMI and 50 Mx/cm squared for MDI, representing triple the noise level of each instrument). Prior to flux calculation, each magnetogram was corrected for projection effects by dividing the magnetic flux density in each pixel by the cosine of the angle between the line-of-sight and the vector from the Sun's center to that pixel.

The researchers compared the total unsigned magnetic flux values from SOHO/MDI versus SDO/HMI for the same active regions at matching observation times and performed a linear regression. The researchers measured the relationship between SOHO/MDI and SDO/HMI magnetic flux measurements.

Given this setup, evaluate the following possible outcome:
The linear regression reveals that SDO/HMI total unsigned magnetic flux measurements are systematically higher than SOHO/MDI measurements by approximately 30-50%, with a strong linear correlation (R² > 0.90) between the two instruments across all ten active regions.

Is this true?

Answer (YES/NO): NO